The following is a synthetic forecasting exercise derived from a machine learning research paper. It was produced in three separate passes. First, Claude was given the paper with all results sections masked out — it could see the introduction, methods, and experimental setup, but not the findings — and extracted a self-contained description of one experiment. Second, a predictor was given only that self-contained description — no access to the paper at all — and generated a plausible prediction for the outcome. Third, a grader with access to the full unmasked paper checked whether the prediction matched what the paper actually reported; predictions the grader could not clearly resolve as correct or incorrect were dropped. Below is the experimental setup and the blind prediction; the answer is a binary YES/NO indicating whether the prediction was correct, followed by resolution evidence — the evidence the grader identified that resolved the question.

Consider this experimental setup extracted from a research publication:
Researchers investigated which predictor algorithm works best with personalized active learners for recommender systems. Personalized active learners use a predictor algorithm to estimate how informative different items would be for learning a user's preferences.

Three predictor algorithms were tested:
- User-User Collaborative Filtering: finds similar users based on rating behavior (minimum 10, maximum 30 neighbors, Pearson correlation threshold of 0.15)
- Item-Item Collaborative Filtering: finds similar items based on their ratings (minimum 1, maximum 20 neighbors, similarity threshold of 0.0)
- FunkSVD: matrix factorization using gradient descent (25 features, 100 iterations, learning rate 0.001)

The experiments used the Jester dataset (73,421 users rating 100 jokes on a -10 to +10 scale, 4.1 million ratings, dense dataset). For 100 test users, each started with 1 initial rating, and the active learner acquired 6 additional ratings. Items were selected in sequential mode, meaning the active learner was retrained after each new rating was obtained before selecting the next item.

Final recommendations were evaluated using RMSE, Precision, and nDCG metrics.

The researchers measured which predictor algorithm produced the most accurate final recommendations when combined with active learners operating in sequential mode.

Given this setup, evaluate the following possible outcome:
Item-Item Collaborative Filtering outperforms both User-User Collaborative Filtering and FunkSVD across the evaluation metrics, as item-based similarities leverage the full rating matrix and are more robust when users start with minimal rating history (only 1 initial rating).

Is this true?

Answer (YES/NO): NO